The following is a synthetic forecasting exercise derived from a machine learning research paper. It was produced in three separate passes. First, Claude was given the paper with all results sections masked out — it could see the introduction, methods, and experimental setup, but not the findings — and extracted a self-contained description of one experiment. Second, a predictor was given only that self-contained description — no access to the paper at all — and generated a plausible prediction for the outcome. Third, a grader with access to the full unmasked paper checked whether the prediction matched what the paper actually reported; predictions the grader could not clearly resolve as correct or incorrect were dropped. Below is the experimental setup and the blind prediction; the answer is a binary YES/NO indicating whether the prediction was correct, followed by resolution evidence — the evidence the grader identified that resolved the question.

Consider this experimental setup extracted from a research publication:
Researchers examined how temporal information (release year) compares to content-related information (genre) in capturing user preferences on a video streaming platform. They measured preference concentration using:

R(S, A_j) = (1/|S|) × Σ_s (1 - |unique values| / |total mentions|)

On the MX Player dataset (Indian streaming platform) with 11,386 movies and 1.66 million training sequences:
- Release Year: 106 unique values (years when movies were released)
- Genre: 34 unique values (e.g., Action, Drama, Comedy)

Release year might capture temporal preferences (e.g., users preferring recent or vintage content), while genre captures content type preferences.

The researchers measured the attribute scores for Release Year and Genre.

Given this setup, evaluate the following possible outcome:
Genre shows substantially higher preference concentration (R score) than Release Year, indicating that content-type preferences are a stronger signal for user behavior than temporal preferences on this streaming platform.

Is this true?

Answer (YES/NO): YES